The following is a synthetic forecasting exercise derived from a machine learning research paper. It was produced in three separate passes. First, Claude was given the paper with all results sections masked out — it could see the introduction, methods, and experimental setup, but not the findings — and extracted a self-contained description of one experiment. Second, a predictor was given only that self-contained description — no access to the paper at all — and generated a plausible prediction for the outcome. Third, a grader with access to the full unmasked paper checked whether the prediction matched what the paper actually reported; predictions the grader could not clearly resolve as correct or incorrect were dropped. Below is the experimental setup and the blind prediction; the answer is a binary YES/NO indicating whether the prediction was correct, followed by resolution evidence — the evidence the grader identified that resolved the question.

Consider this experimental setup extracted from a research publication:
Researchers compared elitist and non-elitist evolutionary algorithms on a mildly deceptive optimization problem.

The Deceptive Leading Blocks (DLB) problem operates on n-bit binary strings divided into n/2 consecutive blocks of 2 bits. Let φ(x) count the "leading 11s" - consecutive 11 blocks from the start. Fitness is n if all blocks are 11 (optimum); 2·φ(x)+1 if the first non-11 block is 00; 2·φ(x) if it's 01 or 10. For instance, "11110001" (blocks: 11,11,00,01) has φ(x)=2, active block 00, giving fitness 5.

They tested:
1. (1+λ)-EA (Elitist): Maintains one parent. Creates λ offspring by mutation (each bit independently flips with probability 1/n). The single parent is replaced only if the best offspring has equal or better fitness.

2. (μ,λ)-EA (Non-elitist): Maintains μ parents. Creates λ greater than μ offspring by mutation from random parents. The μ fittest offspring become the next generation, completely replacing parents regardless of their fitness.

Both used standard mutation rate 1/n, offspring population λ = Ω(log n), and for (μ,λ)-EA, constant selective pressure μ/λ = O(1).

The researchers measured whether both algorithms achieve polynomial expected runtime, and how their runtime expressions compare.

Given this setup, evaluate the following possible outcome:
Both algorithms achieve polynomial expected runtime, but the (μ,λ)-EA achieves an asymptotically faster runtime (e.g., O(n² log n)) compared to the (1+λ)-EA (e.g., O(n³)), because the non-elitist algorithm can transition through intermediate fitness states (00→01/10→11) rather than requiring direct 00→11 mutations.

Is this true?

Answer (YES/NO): NO